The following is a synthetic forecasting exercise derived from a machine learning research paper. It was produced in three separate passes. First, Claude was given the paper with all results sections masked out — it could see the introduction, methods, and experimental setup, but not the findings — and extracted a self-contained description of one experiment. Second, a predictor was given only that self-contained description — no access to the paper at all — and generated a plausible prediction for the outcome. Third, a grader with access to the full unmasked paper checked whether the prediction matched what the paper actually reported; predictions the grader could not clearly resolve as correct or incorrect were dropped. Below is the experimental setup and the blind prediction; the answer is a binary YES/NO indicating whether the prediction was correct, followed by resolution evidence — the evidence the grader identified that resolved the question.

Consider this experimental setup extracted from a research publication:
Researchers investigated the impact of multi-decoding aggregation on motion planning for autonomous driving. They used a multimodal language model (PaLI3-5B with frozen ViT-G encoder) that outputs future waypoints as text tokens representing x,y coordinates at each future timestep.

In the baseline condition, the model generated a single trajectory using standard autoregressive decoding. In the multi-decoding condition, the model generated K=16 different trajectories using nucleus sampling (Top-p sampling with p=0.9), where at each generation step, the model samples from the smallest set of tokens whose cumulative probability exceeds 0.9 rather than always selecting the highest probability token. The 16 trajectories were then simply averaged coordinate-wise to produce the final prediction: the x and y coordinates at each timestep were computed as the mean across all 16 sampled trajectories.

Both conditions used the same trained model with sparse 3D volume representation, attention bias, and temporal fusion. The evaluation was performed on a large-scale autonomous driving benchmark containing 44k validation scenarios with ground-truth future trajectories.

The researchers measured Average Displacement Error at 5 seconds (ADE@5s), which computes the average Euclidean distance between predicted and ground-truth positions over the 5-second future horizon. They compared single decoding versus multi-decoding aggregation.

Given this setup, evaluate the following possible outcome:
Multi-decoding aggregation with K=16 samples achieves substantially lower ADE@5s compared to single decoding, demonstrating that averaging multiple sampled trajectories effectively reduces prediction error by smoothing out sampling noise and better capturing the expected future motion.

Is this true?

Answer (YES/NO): YES